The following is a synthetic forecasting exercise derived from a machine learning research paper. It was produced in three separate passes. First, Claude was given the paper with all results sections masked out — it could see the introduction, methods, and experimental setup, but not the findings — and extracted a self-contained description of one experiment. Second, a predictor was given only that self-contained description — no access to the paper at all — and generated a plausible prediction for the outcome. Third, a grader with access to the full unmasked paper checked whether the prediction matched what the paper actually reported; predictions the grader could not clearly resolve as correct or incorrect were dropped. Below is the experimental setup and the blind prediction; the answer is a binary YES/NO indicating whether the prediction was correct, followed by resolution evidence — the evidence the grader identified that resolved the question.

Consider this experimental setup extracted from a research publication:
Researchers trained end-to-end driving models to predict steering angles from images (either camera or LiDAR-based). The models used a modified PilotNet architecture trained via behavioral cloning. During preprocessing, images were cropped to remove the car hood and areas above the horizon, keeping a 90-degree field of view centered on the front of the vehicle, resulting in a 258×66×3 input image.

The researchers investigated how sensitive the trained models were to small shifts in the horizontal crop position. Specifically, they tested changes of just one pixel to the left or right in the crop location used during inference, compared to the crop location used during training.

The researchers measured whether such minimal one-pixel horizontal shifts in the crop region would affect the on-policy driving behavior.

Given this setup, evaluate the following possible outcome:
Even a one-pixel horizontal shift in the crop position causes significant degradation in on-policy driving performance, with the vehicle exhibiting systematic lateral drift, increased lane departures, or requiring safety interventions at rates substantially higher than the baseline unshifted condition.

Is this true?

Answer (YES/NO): YES